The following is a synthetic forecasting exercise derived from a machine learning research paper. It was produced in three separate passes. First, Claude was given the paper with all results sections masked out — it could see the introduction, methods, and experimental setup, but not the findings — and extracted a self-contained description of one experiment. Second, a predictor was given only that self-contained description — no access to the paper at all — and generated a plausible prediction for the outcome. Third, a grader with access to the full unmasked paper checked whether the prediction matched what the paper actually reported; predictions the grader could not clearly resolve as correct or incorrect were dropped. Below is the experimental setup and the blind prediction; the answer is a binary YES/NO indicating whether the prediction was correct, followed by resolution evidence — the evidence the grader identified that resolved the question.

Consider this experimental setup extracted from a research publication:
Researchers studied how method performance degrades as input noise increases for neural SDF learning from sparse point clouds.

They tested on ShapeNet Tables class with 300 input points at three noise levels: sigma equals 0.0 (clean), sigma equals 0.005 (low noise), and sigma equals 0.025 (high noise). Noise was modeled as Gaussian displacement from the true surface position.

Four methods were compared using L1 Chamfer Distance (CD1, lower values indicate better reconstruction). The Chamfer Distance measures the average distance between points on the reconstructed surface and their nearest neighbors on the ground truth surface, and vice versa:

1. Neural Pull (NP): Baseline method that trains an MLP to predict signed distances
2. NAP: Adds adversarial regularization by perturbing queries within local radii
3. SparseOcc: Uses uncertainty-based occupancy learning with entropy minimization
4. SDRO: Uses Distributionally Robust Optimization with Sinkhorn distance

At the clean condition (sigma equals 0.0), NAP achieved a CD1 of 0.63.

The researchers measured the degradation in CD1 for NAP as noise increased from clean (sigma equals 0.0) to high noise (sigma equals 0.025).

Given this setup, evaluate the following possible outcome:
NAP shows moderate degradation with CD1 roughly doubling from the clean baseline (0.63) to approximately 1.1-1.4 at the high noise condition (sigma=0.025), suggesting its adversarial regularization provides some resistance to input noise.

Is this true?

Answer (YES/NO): NO